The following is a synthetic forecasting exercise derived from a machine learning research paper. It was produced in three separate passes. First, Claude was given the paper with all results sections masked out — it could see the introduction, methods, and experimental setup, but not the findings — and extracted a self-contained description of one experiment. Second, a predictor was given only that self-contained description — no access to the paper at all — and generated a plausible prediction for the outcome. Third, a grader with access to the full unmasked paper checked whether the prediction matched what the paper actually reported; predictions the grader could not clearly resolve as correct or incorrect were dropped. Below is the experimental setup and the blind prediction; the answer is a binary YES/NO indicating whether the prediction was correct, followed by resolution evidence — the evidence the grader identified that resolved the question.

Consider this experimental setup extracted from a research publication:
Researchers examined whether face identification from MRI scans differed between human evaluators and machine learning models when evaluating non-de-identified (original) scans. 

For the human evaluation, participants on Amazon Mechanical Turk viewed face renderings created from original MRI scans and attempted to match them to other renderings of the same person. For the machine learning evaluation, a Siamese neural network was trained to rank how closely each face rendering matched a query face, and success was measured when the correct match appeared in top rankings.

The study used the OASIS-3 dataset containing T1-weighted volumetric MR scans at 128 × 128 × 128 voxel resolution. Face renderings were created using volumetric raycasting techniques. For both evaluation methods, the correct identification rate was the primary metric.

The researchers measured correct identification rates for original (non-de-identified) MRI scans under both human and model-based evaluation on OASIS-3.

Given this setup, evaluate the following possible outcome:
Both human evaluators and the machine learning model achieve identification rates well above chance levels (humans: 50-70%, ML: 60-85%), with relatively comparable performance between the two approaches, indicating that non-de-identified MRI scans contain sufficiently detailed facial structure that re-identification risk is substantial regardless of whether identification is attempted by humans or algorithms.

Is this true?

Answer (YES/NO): NO